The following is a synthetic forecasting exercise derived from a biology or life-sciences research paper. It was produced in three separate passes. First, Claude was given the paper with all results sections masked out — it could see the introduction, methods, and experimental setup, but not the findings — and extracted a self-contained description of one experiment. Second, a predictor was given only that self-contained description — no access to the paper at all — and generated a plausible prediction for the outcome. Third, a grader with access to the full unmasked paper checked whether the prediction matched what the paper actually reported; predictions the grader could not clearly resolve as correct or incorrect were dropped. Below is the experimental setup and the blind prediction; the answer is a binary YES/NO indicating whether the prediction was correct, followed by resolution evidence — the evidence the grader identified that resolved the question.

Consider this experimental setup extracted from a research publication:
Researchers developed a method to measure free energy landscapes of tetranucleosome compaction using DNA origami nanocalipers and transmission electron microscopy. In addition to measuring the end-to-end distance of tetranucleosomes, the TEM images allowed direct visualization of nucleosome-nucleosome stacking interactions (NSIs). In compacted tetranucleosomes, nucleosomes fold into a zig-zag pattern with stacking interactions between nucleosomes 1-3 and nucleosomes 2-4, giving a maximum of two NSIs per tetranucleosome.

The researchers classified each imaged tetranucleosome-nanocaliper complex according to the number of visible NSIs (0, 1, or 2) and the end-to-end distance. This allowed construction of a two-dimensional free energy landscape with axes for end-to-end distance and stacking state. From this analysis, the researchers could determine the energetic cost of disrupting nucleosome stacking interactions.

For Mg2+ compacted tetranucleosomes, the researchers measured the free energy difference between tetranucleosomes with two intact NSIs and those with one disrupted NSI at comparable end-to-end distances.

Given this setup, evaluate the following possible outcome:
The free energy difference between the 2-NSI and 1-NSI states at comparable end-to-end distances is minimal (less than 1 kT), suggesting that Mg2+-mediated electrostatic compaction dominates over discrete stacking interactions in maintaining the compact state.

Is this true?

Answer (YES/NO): NO